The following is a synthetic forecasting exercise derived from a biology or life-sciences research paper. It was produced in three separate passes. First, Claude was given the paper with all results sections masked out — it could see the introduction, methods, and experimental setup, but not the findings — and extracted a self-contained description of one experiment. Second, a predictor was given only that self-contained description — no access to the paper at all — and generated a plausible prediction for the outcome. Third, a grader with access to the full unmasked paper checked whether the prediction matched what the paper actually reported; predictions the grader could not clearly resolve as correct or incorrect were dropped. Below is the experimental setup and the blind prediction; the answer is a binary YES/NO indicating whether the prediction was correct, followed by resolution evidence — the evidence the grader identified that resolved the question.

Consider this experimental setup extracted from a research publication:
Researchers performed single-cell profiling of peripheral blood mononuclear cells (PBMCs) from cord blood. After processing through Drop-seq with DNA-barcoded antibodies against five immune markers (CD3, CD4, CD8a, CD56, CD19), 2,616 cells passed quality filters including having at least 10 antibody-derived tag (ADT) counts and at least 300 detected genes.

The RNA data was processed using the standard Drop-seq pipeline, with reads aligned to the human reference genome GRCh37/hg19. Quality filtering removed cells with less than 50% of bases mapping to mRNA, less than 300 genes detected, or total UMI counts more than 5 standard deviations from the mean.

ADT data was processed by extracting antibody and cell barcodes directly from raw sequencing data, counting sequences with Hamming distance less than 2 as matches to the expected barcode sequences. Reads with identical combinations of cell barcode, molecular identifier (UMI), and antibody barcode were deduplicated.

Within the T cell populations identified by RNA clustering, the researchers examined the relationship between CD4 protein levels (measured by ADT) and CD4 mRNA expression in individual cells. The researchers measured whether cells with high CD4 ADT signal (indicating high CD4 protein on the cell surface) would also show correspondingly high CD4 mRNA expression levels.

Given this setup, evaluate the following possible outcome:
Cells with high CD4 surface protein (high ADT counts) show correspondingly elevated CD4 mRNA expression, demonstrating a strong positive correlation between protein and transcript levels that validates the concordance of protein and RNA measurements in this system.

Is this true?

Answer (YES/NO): NO